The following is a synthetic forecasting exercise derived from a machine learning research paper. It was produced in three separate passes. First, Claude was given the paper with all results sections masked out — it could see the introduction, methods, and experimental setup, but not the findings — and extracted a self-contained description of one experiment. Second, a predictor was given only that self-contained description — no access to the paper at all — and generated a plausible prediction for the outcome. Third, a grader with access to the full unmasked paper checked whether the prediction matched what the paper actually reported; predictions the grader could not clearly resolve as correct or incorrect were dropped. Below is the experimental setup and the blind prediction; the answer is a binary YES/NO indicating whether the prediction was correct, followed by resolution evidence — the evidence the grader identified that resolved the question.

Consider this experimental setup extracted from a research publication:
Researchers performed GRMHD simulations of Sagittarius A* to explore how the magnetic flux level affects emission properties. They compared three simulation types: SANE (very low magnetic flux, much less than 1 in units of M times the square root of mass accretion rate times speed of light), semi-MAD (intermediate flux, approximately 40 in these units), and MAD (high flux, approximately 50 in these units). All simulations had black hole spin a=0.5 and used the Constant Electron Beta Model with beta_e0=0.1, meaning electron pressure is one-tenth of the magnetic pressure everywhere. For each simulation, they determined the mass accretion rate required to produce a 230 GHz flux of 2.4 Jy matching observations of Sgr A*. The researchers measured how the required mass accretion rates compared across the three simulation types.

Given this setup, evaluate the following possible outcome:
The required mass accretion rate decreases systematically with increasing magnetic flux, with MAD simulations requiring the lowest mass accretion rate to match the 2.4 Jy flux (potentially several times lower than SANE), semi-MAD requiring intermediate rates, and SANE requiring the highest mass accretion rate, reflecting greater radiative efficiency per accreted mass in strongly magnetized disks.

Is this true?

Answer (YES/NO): NO